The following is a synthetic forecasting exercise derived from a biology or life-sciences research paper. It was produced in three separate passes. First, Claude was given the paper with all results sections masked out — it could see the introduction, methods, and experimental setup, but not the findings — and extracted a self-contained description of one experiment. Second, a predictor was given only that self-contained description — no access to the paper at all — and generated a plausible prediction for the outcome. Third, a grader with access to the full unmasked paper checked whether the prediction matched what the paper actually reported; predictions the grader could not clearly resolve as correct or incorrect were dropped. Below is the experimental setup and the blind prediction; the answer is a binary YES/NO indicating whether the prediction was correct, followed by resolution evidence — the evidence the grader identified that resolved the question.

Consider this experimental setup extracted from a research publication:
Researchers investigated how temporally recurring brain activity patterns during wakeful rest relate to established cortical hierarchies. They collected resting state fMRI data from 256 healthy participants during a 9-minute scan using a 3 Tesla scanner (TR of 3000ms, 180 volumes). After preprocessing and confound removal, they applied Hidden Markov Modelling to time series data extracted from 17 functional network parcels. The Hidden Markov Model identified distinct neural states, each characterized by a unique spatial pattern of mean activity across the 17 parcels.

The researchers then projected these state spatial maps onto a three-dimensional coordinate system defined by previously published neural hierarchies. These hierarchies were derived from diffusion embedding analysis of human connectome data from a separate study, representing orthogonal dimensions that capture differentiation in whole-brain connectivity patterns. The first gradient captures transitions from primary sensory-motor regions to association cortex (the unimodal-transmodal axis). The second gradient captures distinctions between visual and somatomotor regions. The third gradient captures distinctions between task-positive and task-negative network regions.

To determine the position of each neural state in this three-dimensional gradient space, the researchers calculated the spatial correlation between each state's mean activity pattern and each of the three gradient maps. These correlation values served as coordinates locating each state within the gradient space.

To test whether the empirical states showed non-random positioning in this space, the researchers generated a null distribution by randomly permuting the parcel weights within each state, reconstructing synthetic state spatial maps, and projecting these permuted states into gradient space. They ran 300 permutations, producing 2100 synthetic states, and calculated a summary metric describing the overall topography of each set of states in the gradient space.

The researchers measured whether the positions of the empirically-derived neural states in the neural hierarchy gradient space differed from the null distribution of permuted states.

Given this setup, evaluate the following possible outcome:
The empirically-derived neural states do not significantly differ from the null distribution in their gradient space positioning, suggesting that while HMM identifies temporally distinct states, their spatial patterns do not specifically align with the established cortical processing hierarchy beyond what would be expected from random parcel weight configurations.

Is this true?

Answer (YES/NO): NO